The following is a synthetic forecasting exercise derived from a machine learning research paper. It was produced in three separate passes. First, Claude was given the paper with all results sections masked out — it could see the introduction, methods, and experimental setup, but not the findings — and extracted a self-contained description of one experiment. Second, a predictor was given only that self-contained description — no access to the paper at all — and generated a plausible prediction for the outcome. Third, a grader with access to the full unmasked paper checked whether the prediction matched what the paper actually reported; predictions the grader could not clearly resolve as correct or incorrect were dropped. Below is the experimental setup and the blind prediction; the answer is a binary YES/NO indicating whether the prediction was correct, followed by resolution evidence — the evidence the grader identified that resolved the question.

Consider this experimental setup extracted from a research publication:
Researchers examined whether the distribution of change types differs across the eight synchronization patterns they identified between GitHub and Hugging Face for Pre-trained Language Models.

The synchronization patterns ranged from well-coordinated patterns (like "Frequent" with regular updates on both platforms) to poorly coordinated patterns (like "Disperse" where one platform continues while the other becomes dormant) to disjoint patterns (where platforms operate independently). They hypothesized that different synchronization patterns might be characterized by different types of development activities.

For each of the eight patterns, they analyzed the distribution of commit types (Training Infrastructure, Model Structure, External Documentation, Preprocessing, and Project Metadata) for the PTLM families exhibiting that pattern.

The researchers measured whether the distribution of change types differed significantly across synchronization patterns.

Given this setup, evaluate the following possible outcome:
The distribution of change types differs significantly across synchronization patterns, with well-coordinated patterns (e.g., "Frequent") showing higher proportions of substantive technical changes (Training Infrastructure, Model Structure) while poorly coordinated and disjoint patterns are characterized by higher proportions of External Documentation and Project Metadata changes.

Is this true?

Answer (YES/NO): NO